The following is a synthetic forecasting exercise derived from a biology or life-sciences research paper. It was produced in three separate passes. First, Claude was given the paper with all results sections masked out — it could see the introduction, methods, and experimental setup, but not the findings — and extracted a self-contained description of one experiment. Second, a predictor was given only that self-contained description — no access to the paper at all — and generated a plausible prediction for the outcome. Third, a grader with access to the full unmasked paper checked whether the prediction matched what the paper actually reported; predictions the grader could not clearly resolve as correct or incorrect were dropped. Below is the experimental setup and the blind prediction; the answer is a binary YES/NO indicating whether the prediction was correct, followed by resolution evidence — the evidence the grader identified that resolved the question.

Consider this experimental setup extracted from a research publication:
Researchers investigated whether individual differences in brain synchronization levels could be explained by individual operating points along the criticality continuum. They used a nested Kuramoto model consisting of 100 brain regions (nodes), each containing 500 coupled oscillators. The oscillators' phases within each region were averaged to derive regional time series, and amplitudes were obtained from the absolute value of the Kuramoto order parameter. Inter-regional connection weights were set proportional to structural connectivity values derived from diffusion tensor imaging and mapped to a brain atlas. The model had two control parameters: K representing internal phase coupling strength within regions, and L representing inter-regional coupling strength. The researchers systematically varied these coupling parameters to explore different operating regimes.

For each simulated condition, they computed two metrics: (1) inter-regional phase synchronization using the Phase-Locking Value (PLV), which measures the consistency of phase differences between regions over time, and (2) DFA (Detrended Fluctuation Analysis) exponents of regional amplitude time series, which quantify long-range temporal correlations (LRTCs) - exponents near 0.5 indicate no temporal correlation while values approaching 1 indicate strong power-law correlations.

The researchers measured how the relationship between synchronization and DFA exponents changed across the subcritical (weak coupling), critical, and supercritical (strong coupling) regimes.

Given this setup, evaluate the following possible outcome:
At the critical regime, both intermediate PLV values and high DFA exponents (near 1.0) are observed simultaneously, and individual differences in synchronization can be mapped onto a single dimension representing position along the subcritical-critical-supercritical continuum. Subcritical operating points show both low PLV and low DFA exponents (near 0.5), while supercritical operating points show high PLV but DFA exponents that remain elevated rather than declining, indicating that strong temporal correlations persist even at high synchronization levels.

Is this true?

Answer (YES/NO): NO